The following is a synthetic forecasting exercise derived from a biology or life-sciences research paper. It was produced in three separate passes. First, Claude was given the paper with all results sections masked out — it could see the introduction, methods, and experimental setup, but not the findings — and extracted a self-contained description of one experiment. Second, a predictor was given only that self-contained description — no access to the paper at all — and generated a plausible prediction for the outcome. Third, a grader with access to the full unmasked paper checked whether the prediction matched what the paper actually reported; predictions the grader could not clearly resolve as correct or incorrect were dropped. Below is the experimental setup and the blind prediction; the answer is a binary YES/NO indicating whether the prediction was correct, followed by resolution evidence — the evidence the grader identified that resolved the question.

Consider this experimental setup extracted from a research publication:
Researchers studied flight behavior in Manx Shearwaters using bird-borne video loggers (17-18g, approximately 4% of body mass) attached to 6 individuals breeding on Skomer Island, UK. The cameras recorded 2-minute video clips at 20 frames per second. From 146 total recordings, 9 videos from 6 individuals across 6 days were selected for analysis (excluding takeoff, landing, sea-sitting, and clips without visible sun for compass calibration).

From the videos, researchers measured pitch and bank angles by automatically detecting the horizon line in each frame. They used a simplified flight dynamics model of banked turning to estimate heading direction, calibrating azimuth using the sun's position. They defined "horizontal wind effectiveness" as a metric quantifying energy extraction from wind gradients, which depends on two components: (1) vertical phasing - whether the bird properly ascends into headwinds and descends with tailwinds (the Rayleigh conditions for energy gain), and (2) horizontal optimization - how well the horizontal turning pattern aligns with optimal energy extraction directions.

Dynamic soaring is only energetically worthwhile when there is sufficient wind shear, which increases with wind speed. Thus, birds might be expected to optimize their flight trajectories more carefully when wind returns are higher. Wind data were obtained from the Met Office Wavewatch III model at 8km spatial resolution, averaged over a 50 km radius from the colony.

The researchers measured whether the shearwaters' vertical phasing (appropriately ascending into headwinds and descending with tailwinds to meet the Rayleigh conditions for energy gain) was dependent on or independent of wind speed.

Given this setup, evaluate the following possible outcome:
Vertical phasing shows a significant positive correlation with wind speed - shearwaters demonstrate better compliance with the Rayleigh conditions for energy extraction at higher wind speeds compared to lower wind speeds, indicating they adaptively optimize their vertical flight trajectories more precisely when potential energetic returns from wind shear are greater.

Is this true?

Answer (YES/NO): NO